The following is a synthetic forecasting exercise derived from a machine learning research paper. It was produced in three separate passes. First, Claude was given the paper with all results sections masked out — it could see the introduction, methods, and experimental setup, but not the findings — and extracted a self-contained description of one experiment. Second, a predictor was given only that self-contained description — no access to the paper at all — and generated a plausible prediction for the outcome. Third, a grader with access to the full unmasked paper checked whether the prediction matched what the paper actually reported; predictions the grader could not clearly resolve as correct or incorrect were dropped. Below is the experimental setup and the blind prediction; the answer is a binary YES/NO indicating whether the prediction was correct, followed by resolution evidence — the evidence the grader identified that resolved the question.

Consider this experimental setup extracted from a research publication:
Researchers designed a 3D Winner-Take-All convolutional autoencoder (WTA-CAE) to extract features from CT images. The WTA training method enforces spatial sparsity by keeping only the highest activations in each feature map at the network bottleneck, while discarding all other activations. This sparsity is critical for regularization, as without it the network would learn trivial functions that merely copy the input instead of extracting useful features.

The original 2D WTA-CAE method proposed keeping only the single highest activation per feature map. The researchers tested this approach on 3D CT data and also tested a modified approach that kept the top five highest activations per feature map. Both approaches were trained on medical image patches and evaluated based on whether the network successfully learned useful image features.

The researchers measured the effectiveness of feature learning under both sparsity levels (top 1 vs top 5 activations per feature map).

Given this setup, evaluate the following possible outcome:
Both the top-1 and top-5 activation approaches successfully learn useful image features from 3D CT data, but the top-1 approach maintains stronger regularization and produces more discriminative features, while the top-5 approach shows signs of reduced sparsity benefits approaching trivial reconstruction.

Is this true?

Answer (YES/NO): NO